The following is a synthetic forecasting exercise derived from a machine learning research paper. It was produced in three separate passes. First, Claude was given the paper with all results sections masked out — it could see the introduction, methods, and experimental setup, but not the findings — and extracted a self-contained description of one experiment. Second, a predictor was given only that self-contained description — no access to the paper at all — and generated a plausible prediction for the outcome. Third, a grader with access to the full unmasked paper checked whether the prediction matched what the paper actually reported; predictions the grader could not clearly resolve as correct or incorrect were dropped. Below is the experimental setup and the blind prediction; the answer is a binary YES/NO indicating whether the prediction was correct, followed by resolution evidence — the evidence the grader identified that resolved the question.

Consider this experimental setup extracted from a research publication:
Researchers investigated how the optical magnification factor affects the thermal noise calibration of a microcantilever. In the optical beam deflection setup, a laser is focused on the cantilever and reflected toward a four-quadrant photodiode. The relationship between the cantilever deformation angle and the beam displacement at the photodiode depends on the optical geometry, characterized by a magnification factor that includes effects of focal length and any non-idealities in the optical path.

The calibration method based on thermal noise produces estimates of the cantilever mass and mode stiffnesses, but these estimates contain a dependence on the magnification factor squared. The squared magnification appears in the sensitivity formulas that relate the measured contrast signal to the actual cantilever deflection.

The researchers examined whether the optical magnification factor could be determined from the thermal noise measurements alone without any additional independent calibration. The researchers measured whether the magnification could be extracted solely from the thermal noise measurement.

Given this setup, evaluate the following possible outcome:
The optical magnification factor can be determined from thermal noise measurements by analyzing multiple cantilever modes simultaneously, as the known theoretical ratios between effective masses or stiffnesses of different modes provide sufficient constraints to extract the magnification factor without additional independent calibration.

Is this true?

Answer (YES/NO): NO